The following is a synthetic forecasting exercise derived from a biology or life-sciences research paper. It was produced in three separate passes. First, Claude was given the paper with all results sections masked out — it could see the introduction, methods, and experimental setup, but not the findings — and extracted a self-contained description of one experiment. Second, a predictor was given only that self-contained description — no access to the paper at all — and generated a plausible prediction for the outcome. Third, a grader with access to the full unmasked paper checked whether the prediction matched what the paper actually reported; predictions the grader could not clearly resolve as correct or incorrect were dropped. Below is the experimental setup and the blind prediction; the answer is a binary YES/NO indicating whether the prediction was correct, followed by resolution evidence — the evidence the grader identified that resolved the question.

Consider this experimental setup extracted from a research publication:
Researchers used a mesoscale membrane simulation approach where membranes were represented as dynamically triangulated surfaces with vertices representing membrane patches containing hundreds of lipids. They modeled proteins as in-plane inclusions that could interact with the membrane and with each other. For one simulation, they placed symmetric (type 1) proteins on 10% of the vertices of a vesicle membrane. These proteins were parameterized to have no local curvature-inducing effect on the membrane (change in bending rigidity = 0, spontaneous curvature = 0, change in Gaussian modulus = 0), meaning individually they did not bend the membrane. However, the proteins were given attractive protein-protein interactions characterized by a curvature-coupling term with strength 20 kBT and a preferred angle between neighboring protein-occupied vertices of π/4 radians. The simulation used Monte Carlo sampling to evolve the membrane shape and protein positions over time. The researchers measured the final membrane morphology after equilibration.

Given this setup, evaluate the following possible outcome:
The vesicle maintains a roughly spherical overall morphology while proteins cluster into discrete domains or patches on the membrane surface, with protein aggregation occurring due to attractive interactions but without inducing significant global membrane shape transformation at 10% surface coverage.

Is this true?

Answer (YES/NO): NO